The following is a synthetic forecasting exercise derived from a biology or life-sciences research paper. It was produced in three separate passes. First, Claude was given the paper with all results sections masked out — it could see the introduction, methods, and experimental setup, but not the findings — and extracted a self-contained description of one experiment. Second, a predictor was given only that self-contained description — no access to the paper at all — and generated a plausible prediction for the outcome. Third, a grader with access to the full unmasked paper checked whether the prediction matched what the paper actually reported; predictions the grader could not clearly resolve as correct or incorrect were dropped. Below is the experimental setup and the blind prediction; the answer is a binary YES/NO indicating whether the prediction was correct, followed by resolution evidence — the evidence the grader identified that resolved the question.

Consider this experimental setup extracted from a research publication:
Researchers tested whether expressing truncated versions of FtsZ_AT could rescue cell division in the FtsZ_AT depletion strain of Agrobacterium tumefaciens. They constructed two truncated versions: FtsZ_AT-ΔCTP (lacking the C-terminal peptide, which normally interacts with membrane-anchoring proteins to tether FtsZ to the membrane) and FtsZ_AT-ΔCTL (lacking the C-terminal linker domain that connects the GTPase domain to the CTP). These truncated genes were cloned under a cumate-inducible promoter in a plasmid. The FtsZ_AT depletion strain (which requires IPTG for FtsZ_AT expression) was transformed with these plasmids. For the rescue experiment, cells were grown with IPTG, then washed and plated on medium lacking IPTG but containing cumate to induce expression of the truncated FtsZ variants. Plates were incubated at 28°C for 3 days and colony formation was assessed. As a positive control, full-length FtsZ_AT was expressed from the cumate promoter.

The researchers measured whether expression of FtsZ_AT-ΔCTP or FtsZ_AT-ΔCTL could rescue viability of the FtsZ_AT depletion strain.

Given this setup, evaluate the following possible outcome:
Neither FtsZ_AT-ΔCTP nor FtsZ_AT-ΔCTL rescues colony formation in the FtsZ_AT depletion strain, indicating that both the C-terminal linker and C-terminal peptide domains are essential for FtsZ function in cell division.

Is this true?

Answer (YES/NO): NO